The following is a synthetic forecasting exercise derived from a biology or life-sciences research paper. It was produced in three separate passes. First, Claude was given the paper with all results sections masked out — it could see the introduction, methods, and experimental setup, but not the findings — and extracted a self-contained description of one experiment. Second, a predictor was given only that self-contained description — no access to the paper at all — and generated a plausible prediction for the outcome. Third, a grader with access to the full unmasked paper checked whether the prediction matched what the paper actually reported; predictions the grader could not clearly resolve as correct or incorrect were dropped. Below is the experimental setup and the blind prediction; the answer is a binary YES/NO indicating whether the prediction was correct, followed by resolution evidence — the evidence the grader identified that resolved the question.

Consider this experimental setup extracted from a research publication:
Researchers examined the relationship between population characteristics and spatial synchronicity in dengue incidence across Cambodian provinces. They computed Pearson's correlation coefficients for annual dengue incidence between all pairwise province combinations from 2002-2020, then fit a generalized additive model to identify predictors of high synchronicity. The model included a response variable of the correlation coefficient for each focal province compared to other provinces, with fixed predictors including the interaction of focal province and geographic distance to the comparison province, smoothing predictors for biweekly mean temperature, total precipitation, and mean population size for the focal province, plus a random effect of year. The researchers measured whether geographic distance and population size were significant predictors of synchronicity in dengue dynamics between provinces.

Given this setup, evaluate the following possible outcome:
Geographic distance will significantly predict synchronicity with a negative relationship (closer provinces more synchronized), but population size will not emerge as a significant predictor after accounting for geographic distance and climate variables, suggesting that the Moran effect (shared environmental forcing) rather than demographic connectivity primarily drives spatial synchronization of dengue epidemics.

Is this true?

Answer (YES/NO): NO